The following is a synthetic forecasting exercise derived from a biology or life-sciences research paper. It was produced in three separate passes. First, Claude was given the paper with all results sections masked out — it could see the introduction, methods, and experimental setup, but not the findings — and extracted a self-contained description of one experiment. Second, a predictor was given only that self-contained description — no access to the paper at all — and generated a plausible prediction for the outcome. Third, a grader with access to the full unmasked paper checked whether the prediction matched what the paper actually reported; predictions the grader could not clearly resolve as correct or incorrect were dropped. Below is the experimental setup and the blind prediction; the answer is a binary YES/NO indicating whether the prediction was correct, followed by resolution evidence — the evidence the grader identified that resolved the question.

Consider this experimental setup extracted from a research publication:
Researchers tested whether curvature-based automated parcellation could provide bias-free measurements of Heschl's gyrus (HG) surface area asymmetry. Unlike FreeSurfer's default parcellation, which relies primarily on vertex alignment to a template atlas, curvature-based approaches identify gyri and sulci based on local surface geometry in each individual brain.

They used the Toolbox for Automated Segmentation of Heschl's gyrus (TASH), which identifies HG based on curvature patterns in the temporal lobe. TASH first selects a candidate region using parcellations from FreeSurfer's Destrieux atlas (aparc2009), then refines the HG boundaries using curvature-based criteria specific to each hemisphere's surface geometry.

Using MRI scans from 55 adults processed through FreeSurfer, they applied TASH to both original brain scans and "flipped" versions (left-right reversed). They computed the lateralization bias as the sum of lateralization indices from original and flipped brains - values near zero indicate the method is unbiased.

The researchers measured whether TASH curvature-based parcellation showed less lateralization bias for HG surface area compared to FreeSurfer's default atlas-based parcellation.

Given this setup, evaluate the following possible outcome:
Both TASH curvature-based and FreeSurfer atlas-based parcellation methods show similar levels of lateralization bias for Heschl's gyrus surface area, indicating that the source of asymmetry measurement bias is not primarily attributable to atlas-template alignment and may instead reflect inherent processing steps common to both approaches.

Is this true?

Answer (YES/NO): NO